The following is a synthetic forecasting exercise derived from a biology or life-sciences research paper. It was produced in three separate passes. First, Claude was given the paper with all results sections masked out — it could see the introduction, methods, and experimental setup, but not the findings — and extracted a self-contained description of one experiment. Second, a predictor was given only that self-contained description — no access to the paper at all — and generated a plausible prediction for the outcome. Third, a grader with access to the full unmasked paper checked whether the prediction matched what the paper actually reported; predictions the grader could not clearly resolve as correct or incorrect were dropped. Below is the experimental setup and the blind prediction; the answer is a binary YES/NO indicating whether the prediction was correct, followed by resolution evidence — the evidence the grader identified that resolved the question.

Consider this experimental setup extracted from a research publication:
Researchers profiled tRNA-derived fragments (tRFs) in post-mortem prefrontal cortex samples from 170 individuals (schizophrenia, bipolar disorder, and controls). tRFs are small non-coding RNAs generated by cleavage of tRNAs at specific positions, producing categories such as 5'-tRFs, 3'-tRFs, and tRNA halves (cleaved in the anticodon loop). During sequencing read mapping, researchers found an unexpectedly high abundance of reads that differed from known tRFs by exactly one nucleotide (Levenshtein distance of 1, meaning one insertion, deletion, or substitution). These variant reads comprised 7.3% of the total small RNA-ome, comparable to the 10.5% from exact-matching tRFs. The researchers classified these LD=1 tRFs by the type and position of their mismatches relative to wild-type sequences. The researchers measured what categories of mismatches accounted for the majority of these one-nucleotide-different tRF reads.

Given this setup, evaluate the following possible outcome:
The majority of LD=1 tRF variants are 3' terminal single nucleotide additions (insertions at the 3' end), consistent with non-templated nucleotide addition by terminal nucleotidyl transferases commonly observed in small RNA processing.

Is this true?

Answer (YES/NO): NO